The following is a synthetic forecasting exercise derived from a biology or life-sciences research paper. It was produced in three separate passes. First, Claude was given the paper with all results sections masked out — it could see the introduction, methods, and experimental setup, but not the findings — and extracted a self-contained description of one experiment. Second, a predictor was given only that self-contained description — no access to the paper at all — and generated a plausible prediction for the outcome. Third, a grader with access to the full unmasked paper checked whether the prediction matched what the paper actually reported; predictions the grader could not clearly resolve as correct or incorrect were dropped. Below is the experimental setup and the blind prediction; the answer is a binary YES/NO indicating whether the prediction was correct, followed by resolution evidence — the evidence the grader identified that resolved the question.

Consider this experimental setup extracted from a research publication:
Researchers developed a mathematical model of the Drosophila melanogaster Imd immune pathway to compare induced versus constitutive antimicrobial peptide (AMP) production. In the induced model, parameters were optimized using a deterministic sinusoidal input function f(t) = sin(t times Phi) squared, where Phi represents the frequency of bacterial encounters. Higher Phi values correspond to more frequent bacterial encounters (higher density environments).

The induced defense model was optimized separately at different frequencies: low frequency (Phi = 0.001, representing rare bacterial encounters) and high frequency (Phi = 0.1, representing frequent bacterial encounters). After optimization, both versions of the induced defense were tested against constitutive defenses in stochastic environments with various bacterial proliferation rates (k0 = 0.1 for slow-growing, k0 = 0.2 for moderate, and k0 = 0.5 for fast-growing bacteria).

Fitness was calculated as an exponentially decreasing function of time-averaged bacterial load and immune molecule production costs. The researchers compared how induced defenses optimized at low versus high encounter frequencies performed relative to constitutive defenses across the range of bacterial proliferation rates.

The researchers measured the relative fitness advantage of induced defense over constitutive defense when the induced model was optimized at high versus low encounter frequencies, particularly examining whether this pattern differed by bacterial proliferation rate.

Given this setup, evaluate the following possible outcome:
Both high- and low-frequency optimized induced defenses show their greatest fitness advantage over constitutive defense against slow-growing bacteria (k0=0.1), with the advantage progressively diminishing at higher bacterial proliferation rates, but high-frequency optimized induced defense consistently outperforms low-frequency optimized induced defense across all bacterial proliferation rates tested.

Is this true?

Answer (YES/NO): NO